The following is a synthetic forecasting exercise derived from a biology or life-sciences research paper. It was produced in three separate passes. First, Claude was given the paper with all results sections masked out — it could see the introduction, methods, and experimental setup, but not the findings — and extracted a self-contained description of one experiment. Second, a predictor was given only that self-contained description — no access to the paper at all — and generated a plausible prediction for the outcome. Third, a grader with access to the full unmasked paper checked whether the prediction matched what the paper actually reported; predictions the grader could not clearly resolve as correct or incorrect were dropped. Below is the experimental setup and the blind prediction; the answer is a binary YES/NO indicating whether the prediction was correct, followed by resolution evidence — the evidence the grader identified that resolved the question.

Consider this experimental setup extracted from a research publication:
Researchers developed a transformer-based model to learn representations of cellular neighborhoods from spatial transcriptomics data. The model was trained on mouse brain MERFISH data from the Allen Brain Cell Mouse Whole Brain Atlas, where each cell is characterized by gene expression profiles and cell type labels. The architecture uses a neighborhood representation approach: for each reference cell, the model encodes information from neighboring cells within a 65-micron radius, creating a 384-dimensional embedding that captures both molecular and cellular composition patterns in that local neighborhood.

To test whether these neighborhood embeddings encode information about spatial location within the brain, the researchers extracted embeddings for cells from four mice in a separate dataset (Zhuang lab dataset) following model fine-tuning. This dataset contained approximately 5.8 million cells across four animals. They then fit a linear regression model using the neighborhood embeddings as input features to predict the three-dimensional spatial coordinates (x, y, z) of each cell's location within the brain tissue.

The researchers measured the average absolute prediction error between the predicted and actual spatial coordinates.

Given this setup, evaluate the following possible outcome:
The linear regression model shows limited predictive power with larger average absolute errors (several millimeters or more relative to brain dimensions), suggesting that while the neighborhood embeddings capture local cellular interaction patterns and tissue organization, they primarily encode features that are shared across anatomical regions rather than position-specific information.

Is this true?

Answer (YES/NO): NO